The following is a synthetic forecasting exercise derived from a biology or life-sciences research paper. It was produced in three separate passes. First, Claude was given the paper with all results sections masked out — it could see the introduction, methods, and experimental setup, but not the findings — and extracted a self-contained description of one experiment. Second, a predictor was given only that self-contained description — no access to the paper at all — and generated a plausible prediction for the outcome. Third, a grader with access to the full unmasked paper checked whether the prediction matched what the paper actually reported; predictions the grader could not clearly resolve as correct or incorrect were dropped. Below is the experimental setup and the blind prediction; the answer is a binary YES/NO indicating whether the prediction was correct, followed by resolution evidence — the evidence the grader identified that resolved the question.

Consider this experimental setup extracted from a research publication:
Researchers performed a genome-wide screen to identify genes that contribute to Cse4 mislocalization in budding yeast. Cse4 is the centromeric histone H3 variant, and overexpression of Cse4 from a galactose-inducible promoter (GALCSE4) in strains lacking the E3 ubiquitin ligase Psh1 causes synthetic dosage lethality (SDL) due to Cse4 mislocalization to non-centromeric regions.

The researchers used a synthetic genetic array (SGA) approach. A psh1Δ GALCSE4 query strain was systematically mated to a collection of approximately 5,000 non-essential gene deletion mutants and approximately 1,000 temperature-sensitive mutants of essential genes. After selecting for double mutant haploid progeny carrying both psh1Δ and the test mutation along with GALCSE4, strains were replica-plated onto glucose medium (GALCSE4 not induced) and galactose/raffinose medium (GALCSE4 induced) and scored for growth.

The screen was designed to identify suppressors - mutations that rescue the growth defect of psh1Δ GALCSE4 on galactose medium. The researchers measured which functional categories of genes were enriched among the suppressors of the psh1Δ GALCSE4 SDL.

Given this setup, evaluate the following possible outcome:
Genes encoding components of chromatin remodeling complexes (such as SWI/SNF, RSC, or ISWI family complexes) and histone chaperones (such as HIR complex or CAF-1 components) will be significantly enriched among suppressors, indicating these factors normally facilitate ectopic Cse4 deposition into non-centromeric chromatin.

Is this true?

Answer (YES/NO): NO